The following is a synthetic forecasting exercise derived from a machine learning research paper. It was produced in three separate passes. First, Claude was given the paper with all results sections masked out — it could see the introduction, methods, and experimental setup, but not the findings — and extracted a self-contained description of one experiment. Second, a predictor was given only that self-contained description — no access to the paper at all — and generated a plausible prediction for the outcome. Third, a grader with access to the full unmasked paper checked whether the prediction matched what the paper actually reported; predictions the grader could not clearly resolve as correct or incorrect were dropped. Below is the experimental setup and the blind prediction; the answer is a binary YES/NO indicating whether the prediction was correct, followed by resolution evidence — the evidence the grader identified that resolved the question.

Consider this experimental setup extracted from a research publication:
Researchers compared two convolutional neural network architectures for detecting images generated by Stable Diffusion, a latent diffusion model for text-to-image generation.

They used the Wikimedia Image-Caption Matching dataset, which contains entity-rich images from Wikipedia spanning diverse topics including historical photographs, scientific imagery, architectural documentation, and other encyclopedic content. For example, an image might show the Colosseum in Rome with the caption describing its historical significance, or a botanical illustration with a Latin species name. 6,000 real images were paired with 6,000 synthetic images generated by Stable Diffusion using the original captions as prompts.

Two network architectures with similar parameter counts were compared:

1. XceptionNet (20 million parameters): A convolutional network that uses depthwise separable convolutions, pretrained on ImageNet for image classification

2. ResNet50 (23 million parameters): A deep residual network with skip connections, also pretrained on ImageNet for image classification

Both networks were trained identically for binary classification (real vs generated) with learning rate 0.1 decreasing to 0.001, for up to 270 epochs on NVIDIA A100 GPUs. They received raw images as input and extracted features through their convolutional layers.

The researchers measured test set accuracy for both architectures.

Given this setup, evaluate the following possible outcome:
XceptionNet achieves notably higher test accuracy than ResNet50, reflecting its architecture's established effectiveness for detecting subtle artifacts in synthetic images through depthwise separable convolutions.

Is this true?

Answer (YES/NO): NO